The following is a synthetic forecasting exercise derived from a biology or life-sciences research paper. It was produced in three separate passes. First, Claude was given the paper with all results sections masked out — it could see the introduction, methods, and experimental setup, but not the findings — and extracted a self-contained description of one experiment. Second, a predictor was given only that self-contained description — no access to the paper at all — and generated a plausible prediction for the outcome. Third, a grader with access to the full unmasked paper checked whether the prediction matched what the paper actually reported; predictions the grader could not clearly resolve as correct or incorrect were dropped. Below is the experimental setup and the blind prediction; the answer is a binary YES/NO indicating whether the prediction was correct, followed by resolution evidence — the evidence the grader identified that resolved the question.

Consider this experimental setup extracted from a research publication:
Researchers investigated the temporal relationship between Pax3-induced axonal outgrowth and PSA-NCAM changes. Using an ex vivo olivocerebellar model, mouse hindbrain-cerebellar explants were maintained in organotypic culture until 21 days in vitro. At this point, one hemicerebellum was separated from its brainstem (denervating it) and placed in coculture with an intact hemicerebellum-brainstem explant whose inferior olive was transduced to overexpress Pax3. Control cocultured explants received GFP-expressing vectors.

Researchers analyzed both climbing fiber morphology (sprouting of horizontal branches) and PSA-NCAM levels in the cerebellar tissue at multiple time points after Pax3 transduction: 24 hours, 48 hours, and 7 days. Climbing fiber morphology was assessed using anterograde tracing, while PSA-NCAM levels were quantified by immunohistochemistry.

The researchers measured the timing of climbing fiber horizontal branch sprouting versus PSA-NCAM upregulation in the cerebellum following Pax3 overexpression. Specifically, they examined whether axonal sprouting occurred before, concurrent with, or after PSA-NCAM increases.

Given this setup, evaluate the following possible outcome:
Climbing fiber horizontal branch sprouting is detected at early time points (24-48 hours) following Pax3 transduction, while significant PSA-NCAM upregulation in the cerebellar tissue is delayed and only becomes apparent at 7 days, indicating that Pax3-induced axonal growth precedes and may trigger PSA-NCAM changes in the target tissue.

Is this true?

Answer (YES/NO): NO